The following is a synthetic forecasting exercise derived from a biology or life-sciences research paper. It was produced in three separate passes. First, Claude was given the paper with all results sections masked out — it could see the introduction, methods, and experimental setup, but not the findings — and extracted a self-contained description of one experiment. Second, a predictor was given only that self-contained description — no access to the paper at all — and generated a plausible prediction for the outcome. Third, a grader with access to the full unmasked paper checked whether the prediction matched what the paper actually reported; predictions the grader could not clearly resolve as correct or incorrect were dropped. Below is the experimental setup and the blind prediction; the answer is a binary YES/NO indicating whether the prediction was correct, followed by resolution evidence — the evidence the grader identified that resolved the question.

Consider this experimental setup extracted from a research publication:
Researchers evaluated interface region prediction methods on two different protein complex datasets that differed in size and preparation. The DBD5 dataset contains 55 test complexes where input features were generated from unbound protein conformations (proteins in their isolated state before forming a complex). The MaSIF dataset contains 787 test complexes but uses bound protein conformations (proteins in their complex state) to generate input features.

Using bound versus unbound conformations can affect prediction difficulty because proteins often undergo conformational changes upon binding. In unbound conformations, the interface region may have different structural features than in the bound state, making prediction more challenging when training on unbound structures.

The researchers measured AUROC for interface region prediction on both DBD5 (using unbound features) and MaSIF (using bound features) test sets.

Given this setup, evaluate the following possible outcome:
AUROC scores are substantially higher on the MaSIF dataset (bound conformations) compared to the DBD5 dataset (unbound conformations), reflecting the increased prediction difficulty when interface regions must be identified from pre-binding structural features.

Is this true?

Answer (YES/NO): YES